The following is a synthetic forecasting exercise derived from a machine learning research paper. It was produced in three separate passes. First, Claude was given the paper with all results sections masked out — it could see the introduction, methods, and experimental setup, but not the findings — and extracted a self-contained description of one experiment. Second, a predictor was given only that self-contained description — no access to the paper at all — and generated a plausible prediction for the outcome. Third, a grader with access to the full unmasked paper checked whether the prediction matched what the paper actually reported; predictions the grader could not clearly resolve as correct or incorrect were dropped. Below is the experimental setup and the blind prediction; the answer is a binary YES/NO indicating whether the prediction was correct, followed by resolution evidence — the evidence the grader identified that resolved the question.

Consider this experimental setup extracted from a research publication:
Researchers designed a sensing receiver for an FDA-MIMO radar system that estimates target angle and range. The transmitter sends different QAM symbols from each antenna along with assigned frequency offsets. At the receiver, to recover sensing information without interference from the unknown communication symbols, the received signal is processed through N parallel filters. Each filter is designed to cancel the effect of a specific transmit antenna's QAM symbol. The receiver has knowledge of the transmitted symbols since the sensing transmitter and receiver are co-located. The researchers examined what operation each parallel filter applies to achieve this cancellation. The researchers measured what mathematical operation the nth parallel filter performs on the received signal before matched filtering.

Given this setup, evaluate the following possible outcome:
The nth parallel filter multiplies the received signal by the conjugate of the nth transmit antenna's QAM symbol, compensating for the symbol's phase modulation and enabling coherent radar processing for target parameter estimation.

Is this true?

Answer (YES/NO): NO